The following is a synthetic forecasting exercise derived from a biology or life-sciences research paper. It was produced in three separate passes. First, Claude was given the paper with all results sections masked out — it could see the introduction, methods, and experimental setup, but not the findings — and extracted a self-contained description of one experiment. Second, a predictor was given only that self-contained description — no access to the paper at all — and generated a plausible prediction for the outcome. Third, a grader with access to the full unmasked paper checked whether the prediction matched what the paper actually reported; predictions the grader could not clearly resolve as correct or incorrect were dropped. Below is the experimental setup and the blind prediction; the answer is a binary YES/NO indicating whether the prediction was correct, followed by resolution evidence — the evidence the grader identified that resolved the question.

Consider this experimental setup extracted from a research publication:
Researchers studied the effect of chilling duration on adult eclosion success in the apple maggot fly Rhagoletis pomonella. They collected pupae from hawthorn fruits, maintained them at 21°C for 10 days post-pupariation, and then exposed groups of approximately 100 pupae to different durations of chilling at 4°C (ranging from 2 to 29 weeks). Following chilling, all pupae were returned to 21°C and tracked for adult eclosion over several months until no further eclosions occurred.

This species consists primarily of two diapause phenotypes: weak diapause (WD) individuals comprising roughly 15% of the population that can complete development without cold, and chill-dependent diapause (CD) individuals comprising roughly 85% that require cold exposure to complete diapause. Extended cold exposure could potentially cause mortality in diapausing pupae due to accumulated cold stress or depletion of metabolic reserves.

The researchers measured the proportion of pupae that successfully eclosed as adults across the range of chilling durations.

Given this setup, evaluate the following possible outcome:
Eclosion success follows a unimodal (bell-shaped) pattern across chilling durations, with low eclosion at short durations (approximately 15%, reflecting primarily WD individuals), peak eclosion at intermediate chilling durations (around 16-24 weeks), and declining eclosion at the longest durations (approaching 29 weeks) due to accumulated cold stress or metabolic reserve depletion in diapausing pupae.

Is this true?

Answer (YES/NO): NO